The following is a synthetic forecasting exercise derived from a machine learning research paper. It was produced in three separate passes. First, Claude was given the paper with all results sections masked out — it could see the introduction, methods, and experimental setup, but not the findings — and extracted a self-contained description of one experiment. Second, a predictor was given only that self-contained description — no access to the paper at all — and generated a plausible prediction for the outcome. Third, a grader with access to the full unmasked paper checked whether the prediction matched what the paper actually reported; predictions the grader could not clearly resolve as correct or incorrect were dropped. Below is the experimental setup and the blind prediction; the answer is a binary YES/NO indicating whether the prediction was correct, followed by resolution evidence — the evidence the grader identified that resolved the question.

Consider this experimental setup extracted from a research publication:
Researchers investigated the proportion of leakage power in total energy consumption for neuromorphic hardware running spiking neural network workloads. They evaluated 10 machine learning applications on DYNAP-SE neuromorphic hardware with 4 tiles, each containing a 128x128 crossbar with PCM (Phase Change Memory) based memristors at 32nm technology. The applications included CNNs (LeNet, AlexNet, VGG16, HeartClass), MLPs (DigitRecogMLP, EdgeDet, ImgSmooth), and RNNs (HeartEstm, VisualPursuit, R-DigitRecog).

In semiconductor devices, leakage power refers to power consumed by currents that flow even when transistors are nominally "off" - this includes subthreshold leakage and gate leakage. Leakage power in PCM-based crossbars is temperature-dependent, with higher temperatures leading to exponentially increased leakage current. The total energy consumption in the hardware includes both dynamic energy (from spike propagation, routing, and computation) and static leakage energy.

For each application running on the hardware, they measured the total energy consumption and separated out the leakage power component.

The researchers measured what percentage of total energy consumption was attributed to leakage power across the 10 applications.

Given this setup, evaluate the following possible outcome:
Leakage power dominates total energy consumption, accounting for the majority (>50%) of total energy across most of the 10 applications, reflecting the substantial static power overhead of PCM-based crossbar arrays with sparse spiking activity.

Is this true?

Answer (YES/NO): NO